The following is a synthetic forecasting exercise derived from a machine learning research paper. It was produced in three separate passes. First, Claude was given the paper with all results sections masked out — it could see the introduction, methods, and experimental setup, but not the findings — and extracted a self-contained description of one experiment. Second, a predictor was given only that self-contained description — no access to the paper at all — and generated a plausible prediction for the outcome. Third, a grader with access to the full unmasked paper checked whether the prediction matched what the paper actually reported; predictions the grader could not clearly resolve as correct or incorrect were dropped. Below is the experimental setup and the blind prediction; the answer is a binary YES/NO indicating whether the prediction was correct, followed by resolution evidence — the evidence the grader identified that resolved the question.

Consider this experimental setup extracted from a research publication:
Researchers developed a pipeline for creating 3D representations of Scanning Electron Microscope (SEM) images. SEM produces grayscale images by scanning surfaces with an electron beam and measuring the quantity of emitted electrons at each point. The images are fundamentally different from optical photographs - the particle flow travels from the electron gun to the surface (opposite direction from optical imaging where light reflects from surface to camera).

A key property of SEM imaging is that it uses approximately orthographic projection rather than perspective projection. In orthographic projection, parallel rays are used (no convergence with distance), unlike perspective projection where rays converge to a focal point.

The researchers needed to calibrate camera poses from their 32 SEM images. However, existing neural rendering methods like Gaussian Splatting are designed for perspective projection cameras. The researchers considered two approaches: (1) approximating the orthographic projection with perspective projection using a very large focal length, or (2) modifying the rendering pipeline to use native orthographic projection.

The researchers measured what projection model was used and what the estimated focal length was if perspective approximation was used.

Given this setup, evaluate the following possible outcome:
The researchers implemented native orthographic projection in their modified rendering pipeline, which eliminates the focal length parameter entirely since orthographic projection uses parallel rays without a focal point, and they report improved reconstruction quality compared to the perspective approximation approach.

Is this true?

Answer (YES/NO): NO